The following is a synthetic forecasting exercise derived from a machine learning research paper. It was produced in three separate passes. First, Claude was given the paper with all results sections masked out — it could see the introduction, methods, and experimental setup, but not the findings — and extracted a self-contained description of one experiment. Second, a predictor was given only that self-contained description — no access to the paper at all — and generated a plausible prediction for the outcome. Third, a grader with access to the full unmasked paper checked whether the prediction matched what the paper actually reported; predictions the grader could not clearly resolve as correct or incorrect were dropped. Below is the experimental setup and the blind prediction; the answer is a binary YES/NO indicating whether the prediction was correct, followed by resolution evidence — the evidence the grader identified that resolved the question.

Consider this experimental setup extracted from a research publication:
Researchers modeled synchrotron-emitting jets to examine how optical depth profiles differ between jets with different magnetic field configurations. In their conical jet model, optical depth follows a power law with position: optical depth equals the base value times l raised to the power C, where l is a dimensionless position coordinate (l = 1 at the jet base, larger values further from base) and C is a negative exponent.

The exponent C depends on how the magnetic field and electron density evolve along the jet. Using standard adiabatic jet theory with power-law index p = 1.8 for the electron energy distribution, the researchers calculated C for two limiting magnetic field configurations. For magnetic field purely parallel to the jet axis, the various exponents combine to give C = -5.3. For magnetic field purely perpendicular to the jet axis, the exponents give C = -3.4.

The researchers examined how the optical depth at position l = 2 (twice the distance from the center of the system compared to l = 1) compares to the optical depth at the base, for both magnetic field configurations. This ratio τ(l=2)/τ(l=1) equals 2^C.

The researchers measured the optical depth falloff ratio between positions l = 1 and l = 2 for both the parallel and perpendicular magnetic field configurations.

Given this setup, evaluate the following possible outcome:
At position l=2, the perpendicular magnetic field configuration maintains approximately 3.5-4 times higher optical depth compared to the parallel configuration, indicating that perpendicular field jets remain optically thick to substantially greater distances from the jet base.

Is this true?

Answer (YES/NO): NO